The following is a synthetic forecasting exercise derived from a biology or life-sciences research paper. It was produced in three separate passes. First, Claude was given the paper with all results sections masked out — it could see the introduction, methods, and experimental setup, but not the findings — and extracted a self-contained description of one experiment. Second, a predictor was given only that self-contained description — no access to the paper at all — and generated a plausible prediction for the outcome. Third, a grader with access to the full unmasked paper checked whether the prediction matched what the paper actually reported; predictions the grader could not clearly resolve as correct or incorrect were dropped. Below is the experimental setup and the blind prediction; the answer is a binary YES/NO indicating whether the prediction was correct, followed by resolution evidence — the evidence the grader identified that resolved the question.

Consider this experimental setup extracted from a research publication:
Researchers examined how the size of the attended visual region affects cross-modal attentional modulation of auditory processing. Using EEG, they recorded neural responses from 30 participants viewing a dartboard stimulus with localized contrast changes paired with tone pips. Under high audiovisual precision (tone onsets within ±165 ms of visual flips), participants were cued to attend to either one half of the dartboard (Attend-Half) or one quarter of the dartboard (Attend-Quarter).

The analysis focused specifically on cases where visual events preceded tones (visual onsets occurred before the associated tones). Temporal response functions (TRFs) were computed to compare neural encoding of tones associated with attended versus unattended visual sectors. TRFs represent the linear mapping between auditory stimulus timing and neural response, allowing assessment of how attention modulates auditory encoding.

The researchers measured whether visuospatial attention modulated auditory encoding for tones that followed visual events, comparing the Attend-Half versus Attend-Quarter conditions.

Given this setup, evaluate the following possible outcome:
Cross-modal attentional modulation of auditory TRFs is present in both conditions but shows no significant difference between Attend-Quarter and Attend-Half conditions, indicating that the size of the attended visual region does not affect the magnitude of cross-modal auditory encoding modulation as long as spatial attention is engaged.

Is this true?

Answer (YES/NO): NO